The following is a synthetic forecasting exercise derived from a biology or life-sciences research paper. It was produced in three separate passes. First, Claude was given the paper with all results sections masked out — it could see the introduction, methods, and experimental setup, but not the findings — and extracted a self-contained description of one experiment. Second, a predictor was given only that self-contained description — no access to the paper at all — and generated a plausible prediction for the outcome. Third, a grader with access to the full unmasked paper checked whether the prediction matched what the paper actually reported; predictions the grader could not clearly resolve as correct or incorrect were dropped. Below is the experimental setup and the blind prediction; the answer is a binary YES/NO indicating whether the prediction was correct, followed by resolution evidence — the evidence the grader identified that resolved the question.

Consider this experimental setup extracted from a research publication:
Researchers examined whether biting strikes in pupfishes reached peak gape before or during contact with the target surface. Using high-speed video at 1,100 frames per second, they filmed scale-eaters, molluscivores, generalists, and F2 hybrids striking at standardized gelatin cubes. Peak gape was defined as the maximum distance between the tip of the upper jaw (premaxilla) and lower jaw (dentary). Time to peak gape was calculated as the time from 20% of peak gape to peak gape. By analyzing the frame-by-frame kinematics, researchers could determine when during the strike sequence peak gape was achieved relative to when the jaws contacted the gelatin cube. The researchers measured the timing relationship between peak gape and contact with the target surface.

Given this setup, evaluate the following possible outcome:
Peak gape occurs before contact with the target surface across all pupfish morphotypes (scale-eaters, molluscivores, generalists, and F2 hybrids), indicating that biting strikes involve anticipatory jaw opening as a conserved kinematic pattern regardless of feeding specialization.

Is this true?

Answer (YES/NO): YES